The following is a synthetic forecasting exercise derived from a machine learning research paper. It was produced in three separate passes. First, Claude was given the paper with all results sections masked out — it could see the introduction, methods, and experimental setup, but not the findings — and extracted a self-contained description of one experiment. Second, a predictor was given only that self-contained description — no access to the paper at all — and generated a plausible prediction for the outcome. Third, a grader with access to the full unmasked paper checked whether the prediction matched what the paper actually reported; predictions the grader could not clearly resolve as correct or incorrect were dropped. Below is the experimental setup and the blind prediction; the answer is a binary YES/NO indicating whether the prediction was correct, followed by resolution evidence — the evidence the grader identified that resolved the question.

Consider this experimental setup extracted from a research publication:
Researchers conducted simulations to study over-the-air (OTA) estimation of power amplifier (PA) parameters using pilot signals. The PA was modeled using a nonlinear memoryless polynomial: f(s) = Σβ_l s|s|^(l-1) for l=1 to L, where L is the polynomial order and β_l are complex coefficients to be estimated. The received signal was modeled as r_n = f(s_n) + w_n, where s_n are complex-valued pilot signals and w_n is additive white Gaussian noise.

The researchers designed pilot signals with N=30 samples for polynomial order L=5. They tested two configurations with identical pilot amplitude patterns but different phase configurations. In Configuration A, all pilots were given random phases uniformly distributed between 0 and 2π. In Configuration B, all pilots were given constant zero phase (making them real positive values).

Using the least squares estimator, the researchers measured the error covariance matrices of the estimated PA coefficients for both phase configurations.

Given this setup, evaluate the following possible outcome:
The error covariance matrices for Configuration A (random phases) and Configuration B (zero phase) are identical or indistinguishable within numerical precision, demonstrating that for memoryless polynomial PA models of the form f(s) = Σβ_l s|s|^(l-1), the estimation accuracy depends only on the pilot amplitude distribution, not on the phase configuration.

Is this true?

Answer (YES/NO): YES